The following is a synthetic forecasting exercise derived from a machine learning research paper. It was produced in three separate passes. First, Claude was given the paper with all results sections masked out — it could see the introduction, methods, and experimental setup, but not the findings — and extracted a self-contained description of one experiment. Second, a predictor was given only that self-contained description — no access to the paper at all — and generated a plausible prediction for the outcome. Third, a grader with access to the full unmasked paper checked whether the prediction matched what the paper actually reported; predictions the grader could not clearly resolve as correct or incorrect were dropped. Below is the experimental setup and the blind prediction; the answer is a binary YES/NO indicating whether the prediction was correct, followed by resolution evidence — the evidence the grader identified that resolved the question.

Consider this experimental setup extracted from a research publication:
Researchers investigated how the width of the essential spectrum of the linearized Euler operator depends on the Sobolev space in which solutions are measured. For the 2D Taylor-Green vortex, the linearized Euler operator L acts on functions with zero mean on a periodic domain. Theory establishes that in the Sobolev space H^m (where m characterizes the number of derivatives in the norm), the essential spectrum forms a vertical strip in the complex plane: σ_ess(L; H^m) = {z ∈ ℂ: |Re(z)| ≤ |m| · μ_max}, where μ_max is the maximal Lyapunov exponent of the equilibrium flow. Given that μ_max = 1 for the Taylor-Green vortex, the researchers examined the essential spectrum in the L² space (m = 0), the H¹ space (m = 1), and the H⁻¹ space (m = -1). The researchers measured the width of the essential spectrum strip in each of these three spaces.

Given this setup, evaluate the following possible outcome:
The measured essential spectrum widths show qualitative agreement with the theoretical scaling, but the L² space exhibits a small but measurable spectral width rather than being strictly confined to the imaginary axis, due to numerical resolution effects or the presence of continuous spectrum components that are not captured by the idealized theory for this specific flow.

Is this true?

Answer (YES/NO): NO